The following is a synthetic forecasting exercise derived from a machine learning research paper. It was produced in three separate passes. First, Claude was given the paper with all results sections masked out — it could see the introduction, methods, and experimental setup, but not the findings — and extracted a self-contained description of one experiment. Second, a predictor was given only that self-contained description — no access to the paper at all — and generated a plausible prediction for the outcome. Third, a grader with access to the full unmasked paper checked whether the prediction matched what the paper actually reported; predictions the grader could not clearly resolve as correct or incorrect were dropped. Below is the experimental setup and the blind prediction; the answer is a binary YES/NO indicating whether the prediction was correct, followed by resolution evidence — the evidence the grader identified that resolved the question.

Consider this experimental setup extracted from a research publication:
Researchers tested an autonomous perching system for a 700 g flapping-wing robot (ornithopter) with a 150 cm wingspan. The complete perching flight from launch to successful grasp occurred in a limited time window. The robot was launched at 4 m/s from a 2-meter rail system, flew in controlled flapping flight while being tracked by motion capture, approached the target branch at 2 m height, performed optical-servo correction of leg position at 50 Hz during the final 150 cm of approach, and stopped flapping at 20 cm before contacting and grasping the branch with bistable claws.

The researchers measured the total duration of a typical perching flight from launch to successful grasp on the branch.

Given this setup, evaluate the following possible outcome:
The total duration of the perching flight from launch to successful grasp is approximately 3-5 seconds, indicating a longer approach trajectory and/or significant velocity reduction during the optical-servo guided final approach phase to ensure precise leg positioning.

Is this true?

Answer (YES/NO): YES